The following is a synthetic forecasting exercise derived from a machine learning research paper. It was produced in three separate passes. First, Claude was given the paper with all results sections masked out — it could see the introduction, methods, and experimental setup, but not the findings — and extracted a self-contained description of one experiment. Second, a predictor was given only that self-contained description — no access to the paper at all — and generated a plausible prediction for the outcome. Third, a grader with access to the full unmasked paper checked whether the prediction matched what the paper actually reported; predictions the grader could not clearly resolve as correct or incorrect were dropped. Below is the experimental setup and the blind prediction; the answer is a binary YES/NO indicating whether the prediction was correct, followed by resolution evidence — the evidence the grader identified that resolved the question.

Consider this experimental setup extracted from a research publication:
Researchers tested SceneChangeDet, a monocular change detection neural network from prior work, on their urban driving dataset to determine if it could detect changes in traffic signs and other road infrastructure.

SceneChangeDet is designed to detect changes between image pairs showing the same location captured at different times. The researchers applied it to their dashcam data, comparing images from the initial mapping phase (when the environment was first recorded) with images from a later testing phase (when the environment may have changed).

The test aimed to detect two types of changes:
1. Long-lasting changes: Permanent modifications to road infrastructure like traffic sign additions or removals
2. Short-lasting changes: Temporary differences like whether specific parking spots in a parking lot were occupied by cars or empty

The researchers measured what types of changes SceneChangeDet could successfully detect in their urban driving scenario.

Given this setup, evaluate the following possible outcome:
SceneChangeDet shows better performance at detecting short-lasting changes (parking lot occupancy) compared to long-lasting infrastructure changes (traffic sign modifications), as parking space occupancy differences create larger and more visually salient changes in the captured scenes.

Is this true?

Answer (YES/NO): YES